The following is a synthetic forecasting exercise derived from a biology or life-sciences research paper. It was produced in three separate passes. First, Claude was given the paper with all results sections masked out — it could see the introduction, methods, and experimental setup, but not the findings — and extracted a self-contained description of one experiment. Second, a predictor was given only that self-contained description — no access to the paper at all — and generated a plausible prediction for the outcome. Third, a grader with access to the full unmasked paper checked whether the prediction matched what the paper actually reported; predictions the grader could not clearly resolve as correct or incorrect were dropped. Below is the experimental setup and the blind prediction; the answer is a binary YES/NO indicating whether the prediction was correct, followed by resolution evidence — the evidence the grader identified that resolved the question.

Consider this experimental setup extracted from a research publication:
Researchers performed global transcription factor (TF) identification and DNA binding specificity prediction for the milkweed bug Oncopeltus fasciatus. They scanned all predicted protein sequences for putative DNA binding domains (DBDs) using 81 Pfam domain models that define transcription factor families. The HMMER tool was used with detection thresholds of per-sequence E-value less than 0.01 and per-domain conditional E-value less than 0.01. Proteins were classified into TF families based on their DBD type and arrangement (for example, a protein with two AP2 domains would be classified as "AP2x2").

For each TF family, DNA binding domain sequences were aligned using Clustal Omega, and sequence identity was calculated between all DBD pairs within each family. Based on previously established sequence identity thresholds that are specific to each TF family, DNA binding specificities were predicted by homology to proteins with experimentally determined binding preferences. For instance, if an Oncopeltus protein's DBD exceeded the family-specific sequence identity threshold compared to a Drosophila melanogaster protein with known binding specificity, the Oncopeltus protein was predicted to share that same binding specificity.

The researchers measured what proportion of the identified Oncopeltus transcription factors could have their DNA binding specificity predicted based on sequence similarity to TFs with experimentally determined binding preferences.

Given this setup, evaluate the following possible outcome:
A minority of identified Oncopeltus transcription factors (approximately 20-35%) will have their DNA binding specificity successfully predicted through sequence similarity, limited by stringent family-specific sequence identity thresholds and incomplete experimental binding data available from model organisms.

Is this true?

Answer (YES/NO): YES